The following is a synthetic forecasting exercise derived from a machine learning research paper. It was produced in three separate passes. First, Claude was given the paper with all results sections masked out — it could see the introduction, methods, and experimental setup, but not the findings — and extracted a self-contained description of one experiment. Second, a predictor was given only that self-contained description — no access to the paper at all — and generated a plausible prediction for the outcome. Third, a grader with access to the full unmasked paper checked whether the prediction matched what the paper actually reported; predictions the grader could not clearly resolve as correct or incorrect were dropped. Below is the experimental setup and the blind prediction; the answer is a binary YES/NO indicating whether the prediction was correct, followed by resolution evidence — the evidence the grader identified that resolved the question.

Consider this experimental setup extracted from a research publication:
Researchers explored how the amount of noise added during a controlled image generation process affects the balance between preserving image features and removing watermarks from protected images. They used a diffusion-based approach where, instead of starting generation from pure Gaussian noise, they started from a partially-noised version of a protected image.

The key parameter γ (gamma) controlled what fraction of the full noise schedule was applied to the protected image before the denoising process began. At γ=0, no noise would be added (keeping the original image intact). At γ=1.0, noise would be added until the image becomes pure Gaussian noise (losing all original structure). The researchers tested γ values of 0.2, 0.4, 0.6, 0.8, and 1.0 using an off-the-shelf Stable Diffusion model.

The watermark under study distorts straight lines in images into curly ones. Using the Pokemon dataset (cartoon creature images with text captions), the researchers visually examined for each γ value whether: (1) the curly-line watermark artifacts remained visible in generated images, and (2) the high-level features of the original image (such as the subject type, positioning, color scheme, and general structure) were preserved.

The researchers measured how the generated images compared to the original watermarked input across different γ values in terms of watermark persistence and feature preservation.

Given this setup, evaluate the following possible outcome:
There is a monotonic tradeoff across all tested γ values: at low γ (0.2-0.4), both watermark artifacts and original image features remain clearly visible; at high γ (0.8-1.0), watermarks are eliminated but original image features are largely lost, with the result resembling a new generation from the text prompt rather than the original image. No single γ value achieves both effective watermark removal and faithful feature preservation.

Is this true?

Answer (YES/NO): NO